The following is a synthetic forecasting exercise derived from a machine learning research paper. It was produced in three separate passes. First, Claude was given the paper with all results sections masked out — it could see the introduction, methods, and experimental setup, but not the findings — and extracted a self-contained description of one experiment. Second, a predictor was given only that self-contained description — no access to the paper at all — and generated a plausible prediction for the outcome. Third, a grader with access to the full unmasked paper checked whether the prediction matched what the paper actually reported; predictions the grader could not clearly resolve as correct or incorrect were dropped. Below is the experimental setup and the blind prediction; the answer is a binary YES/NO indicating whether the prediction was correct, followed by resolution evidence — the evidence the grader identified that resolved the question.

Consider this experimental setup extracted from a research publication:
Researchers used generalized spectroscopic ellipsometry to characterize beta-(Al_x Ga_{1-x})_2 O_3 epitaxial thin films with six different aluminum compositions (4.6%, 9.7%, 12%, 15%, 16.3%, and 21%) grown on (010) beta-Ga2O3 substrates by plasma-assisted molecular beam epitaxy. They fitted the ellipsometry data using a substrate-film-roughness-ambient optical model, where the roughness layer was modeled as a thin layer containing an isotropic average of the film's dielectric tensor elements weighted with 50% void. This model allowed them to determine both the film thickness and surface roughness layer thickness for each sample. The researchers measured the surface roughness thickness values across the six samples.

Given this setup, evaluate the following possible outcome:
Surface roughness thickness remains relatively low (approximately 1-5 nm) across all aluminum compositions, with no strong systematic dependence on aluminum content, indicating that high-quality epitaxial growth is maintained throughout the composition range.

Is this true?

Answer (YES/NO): YES